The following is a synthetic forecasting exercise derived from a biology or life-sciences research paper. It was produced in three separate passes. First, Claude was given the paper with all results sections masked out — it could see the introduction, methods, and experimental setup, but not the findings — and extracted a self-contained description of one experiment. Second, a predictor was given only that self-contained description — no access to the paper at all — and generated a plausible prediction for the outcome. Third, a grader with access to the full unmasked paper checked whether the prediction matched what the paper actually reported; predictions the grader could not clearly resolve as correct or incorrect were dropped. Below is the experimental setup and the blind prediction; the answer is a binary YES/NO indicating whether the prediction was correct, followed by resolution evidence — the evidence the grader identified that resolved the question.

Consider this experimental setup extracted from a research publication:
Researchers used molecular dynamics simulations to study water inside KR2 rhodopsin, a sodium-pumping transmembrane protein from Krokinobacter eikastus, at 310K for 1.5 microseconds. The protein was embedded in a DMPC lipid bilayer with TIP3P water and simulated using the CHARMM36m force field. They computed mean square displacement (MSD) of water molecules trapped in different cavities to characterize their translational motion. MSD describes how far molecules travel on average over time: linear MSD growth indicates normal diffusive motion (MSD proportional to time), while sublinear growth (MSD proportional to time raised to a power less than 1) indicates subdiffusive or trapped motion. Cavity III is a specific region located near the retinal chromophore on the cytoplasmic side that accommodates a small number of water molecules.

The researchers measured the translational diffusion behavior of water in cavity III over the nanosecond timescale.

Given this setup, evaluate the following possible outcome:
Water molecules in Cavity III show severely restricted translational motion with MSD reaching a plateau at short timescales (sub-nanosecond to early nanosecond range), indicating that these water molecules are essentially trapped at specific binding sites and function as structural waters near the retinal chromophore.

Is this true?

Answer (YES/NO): YES